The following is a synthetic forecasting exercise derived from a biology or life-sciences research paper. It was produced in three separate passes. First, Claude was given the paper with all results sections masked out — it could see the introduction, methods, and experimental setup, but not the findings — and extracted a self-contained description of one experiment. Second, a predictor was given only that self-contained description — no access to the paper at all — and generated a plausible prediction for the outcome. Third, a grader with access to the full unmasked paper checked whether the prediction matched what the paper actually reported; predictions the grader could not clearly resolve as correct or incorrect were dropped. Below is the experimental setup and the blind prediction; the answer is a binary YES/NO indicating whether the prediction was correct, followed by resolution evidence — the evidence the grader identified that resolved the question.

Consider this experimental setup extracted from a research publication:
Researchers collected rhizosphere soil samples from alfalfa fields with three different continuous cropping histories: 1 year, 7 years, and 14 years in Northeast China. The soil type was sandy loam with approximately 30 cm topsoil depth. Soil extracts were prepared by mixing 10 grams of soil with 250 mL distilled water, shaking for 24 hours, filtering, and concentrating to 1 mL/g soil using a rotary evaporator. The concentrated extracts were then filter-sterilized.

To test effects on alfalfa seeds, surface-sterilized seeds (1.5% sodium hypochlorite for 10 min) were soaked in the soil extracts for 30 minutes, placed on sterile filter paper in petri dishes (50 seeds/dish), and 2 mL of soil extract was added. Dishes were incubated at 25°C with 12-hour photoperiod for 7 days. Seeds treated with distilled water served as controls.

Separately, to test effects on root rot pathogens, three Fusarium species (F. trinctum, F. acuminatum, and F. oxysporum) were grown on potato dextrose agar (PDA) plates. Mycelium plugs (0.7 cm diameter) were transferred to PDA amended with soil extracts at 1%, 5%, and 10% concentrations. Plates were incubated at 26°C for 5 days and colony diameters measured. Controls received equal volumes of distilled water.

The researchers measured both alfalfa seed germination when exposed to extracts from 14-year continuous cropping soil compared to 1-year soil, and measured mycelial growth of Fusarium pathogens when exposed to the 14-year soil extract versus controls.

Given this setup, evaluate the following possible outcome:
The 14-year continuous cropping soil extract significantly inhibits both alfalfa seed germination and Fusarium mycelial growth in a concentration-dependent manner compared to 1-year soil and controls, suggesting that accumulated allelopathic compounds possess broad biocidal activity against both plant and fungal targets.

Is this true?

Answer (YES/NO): NO